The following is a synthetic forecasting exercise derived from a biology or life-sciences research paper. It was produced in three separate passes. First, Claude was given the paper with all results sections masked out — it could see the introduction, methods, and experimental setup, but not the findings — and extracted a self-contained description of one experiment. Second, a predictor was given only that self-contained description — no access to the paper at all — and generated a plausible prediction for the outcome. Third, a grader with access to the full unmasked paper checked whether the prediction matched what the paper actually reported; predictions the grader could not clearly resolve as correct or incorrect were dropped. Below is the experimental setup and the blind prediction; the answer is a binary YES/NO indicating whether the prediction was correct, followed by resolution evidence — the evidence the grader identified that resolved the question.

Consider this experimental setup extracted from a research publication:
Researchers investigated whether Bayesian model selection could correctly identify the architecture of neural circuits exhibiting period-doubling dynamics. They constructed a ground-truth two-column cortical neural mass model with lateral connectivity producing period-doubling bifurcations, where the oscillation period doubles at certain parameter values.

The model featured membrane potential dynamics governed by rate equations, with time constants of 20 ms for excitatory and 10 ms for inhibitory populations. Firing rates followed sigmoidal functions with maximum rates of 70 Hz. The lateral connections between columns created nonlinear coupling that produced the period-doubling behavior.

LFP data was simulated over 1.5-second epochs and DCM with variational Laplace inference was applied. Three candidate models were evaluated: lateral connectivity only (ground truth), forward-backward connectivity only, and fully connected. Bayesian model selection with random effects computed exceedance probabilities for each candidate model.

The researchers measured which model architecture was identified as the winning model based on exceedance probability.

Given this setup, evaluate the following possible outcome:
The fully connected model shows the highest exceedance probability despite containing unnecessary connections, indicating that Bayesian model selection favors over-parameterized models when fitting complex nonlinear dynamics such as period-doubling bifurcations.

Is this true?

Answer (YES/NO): NO